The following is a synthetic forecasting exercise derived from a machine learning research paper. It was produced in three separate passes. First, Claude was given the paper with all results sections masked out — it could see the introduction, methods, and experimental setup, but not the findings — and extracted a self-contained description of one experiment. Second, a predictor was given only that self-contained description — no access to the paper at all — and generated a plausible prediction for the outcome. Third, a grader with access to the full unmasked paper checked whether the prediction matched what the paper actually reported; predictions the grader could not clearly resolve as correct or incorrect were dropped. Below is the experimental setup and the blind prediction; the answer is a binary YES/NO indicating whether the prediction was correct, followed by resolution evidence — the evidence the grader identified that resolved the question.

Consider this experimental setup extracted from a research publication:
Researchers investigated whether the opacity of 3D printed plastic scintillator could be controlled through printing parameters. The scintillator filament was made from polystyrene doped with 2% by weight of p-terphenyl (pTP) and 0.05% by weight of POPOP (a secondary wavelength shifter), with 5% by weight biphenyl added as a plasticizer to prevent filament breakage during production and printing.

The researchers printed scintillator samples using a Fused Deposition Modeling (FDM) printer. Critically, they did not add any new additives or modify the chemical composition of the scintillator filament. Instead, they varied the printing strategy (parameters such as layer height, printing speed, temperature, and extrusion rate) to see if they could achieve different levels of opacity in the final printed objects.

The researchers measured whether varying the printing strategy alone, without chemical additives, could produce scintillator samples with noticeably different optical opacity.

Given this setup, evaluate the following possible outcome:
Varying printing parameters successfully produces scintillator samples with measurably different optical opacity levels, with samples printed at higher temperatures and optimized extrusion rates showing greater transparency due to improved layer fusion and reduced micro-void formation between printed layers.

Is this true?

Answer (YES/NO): NO